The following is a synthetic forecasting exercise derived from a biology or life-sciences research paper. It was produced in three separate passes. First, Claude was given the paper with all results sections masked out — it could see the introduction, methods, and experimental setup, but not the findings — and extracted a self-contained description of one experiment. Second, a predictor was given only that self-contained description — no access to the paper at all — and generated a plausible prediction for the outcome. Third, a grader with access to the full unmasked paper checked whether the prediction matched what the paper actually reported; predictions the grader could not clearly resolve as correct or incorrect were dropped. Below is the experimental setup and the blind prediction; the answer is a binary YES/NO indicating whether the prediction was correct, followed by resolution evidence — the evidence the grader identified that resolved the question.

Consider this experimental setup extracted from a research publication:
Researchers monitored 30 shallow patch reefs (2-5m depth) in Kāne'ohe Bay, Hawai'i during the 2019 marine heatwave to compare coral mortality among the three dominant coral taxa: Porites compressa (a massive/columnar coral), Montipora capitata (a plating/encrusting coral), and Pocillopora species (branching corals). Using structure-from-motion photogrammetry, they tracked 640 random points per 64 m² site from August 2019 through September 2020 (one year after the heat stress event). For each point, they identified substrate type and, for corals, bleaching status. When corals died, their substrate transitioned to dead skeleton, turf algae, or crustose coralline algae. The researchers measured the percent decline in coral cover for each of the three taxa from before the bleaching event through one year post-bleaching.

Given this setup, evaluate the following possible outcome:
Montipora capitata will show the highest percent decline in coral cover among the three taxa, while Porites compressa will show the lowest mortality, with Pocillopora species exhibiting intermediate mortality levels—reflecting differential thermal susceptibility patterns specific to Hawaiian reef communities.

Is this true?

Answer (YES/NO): NO